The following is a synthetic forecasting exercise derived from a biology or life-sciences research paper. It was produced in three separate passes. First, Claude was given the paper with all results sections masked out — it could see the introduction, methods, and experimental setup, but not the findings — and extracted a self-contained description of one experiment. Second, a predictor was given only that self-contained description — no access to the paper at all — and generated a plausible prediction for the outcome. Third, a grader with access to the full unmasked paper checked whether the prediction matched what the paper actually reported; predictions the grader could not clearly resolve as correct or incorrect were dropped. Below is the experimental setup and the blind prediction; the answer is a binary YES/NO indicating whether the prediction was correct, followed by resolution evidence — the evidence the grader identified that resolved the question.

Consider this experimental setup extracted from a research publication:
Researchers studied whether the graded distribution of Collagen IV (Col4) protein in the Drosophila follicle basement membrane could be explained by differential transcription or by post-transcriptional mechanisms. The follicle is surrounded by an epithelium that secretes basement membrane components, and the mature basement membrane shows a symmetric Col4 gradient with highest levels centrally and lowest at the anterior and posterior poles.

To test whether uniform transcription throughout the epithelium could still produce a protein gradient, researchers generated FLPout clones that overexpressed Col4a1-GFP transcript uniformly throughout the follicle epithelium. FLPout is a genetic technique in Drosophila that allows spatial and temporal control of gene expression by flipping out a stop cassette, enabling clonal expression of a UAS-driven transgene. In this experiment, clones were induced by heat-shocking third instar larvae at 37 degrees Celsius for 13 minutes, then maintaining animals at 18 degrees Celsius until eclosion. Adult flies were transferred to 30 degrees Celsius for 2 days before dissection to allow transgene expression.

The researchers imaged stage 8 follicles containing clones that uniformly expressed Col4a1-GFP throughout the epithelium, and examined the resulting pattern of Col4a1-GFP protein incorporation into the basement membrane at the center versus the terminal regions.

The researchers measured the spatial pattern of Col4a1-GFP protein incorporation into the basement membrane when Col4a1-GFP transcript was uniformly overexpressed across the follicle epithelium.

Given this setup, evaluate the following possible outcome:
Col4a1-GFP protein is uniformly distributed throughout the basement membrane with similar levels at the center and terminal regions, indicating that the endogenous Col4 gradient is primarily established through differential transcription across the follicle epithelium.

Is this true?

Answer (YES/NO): NO